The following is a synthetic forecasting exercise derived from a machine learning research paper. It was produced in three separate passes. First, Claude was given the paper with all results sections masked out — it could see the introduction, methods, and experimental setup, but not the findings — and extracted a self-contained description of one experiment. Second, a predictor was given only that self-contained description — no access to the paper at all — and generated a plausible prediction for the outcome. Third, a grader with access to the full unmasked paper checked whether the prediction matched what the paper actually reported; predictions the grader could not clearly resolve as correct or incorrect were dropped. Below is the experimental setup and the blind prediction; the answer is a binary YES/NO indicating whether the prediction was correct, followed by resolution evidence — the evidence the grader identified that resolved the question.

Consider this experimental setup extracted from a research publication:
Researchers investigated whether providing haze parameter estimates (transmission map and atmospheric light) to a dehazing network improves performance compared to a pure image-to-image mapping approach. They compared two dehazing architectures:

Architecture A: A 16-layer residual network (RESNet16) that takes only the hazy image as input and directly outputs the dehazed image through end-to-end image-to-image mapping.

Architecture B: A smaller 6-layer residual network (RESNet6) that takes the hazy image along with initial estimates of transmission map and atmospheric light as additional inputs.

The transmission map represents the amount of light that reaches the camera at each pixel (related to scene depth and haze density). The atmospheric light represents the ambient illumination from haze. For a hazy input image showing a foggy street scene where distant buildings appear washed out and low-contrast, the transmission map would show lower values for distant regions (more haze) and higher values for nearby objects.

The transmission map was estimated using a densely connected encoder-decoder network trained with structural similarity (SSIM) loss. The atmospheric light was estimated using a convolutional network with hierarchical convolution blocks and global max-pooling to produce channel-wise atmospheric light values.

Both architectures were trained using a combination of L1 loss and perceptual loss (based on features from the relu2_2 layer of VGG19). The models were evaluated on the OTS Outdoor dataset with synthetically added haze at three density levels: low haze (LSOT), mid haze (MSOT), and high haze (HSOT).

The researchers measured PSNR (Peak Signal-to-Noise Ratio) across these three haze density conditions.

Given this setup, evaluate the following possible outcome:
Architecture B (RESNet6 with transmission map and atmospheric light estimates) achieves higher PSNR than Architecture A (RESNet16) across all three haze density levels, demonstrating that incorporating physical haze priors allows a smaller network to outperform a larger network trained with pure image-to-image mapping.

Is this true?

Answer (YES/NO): NO